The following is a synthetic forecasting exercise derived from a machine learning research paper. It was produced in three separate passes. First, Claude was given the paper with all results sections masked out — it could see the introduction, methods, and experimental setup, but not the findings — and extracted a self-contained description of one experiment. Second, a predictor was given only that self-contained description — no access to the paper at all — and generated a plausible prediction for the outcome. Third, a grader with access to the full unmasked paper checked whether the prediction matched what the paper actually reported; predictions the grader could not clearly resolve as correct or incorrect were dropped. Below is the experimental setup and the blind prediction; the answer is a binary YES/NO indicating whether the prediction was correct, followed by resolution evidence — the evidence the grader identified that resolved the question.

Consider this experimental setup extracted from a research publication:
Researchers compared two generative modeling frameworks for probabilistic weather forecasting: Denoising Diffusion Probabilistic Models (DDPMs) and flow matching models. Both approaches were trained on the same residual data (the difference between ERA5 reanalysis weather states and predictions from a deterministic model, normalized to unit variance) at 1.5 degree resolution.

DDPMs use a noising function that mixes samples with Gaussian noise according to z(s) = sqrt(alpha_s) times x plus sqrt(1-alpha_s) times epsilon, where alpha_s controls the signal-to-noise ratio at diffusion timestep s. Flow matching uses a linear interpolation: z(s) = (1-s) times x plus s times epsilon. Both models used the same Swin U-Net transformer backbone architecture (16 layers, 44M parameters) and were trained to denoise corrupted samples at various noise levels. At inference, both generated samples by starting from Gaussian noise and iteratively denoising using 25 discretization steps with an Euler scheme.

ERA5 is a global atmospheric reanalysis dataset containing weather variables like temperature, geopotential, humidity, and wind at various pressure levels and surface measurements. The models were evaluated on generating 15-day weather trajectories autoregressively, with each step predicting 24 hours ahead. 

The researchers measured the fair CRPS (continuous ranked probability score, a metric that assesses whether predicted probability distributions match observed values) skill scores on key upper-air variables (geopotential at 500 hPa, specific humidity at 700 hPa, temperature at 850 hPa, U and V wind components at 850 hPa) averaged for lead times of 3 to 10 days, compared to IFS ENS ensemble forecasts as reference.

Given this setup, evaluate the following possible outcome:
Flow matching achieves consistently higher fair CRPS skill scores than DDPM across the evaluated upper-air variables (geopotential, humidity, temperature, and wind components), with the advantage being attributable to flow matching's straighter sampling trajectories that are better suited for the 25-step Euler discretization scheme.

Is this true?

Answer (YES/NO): NO